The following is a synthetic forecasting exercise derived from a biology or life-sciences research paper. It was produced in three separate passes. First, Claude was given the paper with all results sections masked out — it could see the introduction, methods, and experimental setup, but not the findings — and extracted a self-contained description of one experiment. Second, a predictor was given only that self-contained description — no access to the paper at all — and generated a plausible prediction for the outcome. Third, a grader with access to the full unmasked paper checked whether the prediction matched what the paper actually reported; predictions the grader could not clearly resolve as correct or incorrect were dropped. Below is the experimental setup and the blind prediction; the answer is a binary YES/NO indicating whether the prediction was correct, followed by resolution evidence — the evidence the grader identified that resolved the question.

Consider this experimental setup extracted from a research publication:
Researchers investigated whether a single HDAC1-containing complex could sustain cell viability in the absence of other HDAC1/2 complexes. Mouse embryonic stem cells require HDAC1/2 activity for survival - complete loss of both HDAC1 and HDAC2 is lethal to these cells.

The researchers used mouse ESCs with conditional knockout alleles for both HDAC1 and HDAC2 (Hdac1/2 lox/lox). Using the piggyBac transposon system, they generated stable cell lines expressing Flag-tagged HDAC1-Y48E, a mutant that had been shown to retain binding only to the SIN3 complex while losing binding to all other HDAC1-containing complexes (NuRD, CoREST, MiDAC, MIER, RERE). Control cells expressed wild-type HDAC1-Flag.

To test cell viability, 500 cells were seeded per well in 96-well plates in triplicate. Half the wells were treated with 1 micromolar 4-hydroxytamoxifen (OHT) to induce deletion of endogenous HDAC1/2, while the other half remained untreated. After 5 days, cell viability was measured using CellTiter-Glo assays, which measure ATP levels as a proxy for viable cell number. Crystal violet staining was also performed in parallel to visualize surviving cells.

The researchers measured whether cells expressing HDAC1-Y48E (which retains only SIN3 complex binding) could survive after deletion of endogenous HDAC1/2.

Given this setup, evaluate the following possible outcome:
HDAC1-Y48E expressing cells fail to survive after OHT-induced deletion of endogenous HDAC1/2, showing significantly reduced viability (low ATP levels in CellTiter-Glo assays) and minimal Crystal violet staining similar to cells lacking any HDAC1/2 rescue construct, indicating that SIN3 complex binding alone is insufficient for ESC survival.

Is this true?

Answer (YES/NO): NO